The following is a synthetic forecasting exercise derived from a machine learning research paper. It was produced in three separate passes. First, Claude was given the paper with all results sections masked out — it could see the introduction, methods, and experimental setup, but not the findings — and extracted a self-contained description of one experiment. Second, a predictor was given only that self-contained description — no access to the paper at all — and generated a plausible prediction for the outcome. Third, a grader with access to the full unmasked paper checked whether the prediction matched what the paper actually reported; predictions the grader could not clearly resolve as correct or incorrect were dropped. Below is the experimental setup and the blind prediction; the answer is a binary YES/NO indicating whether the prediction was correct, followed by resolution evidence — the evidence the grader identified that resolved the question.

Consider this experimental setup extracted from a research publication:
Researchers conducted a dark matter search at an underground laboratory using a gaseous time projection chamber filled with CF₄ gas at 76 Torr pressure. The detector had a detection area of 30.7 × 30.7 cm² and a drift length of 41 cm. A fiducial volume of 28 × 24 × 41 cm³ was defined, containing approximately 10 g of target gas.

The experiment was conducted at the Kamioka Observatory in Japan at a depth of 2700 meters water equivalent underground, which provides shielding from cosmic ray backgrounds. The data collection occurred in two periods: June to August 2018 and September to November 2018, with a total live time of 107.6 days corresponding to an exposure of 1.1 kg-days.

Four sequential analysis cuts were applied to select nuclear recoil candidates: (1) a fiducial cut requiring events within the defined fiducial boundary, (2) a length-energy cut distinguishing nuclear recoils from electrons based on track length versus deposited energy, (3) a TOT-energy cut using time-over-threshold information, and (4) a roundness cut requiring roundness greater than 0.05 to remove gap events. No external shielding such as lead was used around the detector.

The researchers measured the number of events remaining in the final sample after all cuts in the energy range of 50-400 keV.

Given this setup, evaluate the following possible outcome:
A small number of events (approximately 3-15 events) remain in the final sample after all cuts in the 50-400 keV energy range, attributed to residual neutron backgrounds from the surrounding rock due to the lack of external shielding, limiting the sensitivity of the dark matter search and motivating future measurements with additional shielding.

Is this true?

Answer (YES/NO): NO